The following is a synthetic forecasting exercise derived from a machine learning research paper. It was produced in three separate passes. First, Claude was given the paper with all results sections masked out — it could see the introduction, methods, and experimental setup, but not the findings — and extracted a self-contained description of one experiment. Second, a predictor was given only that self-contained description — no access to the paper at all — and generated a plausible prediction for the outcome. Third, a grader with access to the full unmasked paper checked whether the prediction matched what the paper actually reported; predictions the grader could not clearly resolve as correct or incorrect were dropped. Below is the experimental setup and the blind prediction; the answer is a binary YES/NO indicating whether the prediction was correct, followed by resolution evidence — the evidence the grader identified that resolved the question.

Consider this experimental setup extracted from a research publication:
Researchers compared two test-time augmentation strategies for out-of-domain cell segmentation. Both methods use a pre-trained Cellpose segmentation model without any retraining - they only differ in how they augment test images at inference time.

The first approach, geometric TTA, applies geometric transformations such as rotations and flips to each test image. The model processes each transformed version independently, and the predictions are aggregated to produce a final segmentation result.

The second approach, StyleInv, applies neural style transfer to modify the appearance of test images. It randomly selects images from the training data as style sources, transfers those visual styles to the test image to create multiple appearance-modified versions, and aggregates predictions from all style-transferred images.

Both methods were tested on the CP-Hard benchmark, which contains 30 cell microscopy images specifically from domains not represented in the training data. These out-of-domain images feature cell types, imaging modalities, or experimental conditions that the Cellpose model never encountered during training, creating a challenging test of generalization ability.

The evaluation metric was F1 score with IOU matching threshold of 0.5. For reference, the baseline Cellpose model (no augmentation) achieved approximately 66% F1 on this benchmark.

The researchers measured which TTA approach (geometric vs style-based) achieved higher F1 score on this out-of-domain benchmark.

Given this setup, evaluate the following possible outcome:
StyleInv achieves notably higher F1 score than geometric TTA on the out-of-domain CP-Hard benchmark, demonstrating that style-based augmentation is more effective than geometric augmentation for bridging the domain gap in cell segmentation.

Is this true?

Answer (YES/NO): NO